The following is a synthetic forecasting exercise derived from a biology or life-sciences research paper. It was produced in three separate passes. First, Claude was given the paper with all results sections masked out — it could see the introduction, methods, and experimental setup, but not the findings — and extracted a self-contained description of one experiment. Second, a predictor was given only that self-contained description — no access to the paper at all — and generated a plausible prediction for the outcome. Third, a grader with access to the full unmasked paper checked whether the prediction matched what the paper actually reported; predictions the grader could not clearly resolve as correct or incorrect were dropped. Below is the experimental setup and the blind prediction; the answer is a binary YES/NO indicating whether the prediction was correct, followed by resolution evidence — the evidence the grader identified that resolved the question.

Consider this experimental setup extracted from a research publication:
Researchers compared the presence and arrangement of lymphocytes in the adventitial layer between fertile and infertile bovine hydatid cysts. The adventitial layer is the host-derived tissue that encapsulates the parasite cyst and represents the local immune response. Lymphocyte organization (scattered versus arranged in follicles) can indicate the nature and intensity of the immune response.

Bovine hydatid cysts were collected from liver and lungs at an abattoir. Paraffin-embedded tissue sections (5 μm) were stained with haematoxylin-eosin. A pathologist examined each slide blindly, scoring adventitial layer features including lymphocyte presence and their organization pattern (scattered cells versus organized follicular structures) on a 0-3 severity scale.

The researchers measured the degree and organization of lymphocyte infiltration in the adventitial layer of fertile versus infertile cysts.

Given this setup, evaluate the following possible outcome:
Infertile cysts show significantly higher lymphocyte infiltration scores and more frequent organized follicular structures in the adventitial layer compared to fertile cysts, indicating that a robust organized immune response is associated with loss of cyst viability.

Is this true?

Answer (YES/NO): YES